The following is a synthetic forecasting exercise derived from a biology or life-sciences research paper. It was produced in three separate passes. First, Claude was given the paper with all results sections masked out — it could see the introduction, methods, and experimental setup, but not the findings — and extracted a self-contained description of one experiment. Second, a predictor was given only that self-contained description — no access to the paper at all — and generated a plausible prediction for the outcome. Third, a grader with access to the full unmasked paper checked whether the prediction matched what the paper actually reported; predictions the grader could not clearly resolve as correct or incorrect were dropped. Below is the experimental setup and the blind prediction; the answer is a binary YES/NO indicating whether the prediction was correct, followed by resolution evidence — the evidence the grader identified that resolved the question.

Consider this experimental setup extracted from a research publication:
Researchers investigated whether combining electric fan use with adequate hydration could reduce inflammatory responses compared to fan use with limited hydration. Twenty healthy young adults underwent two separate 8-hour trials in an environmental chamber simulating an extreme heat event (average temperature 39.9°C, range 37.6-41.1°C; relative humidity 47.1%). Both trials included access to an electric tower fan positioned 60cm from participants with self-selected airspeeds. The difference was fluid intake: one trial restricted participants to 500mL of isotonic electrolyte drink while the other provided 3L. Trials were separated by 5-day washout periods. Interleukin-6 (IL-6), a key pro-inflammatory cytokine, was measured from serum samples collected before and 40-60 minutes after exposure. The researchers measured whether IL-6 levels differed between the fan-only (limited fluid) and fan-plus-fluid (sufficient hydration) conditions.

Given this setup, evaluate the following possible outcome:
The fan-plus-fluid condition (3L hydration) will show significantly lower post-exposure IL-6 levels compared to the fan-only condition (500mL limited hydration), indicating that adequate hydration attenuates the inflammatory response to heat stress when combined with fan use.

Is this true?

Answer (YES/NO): YES